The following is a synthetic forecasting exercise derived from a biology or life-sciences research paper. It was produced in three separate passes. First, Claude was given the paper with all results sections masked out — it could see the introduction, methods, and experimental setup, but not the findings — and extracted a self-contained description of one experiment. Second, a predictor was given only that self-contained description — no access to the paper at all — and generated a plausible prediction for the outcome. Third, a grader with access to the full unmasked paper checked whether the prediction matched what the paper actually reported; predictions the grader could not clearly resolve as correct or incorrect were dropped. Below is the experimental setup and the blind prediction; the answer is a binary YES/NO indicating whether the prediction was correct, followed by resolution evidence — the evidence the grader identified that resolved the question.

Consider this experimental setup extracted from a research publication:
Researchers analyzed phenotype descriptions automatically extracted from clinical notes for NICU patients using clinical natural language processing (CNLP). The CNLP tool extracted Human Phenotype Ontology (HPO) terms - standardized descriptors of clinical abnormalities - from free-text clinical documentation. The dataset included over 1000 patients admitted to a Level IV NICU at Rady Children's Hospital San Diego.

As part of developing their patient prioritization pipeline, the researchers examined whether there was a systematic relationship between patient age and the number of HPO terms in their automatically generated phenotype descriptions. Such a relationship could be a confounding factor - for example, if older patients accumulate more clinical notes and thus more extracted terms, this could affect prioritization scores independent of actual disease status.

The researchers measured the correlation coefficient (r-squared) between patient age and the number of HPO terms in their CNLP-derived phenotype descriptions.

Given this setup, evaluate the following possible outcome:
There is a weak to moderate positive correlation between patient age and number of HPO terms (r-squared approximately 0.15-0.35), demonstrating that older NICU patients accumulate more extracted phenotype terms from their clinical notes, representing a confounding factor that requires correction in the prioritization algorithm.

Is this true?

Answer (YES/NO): NO